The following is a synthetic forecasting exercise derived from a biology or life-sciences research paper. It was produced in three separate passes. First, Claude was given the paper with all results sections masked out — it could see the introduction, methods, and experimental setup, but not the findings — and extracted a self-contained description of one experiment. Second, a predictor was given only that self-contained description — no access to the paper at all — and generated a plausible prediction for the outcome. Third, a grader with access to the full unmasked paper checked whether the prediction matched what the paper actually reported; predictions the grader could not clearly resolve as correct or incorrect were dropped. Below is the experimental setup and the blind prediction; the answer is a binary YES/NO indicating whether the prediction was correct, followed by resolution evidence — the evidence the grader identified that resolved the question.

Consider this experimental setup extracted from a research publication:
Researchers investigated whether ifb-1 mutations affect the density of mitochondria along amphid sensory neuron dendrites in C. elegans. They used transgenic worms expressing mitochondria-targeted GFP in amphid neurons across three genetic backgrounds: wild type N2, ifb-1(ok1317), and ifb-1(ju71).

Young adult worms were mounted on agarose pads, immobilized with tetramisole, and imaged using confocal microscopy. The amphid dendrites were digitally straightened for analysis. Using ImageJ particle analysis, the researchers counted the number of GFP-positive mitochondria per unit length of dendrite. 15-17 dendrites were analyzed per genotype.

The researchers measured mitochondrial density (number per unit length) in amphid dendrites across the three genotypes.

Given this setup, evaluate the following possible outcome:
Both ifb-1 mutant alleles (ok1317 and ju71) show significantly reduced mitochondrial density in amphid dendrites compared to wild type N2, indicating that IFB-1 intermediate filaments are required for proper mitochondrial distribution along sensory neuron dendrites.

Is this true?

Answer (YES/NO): YES